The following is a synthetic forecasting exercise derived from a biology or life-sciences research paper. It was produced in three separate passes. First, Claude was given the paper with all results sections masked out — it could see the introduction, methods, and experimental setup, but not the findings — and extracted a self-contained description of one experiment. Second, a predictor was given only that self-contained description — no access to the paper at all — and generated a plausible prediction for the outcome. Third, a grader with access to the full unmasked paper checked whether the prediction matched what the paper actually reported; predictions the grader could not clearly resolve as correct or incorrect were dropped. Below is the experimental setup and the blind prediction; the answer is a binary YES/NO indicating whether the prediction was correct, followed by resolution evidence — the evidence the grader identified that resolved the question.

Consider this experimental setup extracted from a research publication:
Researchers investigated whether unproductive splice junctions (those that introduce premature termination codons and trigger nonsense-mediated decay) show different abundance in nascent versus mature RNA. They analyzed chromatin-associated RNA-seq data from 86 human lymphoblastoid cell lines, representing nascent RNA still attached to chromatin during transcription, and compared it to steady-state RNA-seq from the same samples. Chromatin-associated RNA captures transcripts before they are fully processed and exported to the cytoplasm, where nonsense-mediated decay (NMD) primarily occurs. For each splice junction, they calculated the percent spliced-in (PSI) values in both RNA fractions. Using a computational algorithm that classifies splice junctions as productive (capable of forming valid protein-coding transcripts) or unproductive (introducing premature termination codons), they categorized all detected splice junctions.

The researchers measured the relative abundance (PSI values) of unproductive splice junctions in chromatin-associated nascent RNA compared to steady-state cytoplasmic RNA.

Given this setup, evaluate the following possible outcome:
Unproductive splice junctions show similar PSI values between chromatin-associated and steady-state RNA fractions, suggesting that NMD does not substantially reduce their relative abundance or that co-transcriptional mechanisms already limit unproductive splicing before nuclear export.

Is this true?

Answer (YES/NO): NO